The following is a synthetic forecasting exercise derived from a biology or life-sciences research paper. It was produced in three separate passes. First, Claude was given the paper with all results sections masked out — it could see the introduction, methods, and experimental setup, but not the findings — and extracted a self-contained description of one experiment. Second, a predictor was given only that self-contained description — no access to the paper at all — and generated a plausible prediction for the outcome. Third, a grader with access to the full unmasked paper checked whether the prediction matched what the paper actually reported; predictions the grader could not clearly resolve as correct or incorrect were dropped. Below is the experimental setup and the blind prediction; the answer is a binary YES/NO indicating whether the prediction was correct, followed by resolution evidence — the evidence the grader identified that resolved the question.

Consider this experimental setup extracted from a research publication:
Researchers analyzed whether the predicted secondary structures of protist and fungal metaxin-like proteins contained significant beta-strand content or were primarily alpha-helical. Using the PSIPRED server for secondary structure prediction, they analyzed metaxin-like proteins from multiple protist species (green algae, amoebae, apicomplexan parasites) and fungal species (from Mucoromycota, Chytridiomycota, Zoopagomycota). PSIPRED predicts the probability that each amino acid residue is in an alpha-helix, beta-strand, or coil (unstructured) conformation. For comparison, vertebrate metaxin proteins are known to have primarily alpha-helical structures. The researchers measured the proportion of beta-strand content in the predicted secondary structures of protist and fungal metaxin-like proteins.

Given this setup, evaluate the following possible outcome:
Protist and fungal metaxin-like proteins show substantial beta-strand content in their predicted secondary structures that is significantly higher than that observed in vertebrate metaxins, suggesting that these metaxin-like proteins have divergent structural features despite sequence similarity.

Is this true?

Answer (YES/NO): NO